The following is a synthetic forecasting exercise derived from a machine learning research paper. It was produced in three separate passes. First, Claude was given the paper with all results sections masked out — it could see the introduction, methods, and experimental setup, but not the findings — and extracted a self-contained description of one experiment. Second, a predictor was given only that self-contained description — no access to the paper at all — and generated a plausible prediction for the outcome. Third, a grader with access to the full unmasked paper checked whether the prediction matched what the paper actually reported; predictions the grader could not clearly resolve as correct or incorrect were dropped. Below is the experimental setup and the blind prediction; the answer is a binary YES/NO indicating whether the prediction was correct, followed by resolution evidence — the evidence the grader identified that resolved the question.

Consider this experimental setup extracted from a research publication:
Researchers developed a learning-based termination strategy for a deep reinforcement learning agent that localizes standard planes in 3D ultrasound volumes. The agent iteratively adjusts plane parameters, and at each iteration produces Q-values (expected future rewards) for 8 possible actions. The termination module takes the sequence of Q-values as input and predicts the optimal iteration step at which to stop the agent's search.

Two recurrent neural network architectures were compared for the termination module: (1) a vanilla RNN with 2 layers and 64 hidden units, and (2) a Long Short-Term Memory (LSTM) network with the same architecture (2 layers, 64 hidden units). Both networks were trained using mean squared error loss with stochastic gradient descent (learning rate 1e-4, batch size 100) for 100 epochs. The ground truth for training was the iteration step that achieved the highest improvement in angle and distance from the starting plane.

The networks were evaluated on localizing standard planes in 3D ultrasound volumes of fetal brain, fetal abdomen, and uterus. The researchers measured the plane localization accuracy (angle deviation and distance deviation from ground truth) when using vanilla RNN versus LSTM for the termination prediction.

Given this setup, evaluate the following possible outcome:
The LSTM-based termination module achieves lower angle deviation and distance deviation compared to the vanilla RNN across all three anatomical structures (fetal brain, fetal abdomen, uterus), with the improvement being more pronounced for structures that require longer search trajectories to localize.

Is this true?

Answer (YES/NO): NO